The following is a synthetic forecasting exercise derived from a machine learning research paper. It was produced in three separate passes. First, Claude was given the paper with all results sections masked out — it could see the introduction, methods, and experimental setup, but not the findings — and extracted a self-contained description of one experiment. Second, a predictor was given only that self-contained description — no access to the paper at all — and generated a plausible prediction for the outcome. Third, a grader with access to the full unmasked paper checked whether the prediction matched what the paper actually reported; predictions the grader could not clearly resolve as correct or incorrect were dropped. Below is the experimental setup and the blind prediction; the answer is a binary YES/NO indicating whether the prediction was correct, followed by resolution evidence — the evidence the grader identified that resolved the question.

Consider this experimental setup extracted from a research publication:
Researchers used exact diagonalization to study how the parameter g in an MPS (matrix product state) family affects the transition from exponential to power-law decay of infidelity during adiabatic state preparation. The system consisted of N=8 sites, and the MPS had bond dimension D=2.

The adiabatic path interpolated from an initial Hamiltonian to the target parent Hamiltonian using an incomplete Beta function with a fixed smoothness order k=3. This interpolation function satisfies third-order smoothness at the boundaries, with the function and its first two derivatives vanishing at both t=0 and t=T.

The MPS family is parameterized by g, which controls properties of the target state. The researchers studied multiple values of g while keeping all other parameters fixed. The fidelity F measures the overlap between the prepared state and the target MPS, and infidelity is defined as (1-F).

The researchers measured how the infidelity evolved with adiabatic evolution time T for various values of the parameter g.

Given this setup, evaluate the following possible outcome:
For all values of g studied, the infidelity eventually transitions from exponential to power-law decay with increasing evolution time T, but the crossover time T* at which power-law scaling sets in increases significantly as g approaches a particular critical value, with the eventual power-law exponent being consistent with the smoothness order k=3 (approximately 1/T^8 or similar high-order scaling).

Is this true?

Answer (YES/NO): NO